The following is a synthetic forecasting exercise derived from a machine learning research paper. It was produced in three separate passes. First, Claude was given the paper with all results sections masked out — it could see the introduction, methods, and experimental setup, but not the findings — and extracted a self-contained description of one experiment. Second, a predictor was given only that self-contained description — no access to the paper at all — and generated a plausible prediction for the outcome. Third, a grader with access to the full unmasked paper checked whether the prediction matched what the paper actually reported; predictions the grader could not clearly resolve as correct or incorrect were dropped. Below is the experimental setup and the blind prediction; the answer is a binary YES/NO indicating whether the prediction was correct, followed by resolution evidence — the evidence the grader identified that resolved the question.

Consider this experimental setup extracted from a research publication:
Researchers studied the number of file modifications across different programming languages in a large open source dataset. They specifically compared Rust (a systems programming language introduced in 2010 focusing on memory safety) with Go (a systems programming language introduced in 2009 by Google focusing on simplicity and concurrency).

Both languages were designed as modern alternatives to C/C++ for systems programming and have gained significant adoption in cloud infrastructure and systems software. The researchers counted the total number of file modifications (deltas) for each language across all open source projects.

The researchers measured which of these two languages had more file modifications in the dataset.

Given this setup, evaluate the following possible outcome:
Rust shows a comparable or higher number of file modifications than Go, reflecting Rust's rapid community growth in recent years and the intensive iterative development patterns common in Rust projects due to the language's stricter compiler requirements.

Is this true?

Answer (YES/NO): NO